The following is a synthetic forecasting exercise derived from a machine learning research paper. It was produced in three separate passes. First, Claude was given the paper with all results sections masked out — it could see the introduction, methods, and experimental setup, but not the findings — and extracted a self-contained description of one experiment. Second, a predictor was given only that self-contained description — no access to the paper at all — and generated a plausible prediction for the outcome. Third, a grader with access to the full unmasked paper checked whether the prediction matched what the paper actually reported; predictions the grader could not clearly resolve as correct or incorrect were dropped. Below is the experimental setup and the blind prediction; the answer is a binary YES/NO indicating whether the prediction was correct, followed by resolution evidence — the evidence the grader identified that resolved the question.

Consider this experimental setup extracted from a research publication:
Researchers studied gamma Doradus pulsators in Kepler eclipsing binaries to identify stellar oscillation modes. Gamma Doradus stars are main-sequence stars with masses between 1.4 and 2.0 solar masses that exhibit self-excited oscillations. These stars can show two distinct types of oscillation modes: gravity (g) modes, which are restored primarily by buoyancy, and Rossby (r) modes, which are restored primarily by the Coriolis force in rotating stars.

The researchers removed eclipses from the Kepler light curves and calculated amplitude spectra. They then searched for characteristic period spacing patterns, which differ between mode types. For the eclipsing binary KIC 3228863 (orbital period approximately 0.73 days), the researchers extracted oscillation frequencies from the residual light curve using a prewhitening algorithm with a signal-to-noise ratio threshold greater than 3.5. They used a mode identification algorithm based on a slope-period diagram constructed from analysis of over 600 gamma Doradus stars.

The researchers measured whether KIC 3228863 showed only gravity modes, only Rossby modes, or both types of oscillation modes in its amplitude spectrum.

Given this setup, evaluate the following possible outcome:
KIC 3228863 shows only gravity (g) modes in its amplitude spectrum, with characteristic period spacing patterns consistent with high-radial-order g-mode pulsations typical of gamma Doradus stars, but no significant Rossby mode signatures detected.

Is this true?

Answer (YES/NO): NO